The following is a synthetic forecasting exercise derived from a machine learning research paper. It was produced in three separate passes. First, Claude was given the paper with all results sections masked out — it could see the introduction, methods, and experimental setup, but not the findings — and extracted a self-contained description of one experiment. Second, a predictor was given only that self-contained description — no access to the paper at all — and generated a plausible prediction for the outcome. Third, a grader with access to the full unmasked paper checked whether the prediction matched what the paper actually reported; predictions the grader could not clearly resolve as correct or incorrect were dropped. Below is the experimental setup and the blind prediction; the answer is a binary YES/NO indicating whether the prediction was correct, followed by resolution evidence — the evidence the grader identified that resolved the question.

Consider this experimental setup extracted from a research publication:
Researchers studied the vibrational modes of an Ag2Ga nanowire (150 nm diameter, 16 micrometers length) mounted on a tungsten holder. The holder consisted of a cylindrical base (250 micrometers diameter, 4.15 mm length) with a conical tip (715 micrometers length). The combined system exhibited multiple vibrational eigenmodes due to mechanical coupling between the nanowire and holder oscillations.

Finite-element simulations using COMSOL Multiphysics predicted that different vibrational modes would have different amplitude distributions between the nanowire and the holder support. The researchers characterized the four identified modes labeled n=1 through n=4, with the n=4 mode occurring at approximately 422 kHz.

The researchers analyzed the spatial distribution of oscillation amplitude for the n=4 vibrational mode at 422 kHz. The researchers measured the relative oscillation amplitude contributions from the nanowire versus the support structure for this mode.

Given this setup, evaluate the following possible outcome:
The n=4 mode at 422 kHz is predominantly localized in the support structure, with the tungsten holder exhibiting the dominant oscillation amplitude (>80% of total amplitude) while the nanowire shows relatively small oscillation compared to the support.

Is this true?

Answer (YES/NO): NO